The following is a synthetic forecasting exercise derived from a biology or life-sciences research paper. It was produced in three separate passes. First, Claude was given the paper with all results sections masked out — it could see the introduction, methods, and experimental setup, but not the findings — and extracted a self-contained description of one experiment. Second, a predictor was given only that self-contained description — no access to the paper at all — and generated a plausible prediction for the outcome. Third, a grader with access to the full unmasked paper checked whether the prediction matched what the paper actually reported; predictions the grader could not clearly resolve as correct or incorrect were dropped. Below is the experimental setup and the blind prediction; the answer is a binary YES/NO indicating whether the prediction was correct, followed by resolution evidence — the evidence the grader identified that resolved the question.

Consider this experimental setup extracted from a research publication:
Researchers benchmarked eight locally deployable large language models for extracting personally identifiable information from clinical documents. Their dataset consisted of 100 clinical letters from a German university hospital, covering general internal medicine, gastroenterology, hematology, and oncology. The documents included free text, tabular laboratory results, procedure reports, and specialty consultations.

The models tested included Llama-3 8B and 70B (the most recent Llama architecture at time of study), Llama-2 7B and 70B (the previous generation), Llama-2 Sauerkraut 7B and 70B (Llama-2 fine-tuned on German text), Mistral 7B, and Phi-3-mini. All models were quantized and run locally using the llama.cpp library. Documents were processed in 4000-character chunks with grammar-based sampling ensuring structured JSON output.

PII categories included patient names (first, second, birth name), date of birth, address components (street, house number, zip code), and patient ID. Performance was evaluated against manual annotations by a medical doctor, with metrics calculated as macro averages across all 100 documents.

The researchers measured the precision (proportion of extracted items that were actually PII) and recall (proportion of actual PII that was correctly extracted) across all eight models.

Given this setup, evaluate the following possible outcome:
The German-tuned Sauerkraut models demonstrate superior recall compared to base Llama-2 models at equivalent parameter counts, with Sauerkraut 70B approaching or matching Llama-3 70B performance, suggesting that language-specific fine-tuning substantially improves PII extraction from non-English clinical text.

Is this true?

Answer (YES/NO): NO